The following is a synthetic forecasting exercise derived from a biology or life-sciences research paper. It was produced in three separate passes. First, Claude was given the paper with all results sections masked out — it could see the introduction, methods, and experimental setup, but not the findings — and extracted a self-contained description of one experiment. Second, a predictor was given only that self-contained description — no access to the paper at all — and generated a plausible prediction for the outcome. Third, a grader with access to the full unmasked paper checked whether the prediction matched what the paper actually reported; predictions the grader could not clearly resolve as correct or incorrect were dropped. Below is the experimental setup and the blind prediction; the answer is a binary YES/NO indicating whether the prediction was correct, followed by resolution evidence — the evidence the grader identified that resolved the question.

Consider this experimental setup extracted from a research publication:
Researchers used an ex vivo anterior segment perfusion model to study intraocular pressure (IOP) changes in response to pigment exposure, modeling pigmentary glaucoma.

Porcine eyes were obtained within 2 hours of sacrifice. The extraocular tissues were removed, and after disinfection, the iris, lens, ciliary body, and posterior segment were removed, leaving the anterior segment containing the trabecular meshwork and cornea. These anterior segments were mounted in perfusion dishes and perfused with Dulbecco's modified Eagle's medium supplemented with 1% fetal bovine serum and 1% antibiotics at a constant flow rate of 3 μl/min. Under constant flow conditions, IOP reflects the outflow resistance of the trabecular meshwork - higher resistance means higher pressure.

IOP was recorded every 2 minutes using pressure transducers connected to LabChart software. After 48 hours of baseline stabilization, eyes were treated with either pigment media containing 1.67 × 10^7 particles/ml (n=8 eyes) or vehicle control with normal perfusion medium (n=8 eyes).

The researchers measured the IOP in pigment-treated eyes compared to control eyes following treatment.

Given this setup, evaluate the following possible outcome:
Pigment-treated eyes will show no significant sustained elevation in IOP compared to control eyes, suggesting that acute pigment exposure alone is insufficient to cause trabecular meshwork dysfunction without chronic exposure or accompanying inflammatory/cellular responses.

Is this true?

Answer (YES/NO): NO